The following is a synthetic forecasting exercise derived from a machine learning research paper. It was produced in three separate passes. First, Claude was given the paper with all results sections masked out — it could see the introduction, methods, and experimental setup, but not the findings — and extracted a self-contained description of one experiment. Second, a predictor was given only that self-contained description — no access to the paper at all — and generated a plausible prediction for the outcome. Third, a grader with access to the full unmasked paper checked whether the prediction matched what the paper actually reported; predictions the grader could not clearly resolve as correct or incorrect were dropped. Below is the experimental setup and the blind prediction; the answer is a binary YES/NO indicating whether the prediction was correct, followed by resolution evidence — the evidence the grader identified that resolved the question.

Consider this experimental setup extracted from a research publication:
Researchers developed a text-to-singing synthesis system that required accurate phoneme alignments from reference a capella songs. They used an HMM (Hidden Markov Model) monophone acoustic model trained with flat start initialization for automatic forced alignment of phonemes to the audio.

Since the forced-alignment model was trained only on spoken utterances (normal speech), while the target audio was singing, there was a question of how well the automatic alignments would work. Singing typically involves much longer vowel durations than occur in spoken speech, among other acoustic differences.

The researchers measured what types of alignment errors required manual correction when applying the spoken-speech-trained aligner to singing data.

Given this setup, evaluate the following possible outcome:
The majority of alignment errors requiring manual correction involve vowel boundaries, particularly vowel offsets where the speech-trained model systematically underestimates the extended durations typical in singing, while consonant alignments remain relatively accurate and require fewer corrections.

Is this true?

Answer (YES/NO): NO